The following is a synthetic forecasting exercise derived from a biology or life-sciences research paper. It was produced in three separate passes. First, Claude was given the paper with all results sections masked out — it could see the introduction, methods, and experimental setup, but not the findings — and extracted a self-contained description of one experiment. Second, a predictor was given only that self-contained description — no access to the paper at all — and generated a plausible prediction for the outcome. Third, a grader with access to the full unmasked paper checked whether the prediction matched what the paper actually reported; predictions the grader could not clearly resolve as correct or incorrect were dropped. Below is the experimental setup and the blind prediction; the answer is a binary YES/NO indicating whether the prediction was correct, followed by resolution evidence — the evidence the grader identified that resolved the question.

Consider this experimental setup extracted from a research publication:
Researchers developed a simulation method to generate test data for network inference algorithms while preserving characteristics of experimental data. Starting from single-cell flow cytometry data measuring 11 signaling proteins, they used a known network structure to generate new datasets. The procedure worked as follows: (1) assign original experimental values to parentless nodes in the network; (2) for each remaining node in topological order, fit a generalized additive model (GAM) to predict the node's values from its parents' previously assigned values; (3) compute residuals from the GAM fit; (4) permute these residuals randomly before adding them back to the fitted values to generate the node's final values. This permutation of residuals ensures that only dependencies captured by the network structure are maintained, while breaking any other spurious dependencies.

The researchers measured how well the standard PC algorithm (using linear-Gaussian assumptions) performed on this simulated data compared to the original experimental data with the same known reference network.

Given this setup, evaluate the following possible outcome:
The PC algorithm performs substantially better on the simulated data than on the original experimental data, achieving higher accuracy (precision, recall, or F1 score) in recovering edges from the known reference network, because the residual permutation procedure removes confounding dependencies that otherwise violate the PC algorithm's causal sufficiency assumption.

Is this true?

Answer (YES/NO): NO